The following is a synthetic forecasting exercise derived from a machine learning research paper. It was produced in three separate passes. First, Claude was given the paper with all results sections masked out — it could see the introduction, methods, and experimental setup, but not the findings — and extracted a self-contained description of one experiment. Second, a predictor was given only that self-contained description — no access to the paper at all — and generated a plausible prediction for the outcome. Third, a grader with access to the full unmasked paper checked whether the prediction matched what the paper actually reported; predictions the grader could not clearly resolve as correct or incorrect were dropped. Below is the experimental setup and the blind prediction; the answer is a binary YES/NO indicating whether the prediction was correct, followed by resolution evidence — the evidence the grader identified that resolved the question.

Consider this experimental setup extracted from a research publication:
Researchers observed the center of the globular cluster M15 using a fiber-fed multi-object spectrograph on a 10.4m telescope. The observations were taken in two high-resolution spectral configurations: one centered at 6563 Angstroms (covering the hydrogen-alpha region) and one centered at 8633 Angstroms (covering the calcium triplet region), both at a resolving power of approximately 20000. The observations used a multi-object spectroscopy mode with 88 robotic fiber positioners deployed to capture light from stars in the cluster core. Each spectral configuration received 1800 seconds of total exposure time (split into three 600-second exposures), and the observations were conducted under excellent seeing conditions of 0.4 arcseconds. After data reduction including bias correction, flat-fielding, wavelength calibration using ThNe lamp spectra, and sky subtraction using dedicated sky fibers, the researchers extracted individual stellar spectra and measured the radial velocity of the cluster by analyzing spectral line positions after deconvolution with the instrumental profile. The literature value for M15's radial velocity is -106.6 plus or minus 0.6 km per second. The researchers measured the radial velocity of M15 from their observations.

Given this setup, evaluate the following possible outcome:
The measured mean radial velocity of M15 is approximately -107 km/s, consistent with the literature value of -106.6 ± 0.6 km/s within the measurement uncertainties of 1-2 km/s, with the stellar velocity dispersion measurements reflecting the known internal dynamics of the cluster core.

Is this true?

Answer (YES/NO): NO